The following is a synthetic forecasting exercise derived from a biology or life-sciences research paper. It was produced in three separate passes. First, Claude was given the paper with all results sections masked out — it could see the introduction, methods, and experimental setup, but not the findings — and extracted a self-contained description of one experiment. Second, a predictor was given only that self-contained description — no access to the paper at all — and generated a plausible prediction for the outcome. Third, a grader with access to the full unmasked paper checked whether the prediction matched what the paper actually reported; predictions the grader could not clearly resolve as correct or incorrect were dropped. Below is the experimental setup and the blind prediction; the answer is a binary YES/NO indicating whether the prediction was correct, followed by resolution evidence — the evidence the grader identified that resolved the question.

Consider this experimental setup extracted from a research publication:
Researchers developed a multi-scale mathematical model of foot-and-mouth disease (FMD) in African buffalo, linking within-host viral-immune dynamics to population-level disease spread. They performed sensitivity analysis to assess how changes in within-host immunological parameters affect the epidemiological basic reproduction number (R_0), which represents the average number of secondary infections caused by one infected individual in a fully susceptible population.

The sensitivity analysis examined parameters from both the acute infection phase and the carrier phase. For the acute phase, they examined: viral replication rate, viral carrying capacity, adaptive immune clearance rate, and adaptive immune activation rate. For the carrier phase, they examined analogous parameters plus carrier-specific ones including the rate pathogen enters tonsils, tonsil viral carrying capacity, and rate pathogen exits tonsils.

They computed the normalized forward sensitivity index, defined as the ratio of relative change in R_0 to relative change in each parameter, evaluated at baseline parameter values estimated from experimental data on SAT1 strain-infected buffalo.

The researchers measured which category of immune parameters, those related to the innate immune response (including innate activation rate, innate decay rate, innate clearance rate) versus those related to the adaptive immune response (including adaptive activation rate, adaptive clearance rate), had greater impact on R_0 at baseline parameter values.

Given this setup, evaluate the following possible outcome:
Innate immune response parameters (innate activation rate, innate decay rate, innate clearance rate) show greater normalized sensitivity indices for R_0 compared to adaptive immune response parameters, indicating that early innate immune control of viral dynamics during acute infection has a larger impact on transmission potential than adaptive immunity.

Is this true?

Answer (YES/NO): NO